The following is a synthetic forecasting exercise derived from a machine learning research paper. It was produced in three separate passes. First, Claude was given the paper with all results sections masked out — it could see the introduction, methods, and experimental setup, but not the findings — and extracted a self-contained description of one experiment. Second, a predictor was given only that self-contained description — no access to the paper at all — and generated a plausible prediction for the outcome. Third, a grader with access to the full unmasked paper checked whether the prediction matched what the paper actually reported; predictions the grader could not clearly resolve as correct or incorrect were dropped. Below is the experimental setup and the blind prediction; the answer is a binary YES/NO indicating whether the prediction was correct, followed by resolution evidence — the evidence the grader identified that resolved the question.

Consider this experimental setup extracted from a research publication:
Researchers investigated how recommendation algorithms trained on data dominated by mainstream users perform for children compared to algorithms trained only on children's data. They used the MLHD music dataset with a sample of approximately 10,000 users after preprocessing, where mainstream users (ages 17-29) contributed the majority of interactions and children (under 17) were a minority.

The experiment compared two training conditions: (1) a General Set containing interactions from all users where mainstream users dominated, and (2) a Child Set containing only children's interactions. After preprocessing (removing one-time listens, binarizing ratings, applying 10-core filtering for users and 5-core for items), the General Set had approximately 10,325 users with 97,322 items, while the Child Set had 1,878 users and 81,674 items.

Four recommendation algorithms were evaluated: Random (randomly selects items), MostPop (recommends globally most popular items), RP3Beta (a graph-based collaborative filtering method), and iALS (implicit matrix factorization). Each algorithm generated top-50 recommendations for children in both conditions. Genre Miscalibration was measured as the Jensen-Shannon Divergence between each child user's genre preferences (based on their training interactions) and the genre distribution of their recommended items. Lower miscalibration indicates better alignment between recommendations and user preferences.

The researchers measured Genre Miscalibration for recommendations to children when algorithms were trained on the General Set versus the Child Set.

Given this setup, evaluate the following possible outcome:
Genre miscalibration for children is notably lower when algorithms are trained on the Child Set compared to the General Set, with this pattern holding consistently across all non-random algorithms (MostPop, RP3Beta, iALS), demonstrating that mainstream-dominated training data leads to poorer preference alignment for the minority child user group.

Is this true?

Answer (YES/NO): NO